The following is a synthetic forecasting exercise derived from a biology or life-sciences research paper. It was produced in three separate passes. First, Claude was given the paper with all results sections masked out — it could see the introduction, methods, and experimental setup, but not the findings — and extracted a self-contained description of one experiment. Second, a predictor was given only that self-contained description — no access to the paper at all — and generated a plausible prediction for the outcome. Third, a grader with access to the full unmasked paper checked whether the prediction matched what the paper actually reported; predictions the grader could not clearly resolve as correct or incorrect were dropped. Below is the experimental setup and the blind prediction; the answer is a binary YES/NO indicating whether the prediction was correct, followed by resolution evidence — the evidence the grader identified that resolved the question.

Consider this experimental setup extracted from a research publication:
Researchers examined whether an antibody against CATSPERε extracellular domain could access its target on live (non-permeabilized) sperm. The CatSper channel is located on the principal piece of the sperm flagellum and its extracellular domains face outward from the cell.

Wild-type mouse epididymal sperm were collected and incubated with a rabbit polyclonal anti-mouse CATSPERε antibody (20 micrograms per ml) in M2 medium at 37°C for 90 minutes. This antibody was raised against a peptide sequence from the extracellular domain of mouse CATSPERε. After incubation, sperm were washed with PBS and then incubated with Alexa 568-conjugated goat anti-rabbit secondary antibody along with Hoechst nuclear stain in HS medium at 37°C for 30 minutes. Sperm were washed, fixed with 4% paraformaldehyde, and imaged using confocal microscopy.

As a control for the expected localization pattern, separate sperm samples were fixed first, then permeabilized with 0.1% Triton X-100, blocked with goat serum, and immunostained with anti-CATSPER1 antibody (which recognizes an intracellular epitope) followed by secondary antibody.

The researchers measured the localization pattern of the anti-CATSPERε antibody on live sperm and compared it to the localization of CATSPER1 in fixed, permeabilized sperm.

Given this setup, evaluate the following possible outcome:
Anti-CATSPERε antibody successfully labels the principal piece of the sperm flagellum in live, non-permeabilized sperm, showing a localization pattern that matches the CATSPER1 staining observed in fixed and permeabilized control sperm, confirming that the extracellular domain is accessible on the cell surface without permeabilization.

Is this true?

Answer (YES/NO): YES